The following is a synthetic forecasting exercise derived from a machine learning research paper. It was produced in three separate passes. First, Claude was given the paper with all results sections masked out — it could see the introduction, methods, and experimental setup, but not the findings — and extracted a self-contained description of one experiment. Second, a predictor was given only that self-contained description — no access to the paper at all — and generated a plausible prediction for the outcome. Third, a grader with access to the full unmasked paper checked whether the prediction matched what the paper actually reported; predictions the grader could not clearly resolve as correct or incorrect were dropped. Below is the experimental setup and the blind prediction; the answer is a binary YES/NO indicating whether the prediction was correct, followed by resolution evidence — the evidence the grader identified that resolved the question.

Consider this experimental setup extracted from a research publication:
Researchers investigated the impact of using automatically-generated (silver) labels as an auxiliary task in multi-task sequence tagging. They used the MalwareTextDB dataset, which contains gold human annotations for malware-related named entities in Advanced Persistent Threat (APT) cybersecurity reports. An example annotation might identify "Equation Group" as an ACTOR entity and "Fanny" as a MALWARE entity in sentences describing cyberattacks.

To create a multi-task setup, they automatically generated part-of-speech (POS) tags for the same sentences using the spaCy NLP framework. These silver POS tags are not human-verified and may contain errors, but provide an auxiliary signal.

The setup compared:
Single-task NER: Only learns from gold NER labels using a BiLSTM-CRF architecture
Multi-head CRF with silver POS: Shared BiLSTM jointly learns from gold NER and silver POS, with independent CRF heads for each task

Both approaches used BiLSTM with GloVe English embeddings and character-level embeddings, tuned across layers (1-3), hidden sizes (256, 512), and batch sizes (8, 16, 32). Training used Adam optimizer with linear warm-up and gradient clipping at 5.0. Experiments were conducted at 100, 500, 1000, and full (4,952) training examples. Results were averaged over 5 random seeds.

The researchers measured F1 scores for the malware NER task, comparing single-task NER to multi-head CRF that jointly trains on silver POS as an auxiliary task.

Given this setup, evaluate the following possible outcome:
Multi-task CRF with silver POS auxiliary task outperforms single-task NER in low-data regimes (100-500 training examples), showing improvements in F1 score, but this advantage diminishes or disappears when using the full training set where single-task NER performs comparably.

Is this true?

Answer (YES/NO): YES